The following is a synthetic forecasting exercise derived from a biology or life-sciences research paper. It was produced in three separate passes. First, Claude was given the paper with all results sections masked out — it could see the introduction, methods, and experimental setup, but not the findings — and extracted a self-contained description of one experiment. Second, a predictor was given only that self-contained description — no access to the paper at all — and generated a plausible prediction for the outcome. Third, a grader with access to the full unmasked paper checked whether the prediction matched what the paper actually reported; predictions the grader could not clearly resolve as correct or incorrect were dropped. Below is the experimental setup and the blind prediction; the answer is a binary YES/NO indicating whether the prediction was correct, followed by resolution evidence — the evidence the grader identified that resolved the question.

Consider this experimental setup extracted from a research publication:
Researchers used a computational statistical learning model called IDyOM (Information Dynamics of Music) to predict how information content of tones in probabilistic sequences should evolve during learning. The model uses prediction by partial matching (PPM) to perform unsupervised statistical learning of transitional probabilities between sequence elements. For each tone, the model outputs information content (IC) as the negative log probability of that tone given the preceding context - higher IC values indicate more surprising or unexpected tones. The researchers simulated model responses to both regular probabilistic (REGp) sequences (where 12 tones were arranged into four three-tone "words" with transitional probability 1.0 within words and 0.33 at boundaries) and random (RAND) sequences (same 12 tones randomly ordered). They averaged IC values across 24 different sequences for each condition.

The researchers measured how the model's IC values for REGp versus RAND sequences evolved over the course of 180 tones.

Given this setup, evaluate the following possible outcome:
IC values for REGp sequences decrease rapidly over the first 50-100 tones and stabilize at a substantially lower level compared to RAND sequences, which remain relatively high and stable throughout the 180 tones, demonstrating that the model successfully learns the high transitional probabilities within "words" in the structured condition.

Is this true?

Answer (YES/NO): NO